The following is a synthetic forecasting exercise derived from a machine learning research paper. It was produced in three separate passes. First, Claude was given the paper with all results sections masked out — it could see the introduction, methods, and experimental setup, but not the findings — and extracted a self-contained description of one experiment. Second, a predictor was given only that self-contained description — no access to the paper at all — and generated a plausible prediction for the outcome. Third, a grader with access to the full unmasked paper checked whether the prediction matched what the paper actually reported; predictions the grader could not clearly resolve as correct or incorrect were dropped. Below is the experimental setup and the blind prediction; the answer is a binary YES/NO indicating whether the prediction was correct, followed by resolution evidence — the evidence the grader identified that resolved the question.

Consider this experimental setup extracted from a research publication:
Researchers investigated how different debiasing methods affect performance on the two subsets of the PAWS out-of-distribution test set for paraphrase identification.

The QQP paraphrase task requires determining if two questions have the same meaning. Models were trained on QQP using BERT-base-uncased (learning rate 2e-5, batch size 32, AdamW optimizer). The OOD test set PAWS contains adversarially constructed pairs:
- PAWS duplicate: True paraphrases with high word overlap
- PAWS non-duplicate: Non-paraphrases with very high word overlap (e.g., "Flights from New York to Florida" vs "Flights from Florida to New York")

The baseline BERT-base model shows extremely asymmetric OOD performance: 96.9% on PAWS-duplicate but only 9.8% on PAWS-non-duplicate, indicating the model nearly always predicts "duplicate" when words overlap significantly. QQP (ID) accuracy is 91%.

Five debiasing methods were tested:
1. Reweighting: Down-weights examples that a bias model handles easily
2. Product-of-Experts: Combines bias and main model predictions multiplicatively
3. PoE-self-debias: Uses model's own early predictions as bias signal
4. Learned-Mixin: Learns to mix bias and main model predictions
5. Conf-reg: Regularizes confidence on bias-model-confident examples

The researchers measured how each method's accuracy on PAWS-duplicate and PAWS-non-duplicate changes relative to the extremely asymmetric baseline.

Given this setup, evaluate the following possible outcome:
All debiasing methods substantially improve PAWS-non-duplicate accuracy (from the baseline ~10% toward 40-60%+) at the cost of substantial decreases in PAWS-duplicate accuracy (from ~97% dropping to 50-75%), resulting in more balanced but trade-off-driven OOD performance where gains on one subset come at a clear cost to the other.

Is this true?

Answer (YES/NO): NO